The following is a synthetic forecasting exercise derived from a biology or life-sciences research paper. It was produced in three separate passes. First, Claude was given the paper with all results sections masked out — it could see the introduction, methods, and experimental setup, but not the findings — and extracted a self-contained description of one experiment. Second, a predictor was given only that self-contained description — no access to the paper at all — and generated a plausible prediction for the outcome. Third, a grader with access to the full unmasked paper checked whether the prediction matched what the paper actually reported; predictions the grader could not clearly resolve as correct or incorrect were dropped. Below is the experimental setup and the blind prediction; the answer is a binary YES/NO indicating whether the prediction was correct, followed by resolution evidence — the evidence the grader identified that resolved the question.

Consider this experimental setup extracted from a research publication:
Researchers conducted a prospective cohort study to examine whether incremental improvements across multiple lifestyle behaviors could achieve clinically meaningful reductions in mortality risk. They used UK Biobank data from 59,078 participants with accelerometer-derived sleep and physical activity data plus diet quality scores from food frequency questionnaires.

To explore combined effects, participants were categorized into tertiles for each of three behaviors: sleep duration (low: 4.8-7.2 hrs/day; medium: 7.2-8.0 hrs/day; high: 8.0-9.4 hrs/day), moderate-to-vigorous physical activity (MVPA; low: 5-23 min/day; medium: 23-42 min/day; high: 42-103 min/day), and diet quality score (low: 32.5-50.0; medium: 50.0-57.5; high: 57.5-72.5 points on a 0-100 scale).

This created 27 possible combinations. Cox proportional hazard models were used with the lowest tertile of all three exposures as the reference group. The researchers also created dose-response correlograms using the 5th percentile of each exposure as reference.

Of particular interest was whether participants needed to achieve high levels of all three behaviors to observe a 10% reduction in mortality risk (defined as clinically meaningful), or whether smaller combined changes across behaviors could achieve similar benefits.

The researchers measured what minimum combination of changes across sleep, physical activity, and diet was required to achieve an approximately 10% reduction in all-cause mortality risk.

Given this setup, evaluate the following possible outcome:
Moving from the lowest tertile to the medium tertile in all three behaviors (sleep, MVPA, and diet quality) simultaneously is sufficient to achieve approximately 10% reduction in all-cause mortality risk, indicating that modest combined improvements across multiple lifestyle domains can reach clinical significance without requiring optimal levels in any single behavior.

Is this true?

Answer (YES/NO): NO